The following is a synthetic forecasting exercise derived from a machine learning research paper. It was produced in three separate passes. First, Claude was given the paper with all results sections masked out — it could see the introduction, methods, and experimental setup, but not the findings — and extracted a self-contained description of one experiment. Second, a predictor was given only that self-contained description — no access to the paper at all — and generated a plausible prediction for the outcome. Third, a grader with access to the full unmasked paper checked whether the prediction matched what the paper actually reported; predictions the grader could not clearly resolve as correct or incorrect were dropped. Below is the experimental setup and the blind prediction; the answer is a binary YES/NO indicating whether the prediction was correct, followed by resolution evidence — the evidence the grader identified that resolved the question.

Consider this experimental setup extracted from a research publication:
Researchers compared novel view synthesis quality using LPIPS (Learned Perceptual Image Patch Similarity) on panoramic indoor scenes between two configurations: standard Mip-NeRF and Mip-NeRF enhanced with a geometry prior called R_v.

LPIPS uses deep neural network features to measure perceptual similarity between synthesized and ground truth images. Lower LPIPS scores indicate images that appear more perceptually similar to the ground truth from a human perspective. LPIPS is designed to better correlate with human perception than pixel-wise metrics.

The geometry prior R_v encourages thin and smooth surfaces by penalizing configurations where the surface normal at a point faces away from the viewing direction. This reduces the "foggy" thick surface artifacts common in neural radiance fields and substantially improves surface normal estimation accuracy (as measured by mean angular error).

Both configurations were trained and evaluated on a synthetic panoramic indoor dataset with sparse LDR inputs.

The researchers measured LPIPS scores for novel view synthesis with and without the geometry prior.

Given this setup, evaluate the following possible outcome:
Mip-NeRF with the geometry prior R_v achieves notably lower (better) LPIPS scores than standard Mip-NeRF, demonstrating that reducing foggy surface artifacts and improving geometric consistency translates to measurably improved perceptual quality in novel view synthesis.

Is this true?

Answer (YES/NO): NO